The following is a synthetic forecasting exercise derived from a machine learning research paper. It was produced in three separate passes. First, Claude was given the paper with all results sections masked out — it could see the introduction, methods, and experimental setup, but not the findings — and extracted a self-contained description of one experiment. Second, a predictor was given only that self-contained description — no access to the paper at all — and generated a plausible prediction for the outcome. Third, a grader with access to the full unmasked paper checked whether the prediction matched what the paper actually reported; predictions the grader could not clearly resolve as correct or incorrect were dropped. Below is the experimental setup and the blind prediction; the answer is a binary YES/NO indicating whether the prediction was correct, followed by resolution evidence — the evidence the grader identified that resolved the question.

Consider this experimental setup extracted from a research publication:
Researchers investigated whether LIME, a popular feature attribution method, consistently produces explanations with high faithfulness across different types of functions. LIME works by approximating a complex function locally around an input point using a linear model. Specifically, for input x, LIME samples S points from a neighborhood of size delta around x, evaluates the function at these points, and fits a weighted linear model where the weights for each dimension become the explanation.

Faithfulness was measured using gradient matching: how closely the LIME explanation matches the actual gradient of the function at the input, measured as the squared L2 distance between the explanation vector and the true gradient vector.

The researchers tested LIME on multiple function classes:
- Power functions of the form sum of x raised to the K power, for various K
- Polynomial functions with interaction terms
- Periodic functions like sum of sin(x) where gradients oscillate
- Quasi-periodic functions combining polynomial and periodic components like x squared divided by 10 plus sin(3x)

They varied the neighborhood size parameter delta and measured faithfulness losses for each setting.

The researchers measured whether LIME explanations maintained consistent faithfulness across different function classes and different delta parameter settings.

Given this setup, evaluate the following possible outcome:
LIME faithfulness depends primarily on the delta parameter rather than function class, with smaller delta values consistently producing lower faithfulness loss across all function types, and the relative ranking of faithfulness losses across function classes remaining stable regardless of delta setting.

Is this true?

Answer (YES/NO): NO